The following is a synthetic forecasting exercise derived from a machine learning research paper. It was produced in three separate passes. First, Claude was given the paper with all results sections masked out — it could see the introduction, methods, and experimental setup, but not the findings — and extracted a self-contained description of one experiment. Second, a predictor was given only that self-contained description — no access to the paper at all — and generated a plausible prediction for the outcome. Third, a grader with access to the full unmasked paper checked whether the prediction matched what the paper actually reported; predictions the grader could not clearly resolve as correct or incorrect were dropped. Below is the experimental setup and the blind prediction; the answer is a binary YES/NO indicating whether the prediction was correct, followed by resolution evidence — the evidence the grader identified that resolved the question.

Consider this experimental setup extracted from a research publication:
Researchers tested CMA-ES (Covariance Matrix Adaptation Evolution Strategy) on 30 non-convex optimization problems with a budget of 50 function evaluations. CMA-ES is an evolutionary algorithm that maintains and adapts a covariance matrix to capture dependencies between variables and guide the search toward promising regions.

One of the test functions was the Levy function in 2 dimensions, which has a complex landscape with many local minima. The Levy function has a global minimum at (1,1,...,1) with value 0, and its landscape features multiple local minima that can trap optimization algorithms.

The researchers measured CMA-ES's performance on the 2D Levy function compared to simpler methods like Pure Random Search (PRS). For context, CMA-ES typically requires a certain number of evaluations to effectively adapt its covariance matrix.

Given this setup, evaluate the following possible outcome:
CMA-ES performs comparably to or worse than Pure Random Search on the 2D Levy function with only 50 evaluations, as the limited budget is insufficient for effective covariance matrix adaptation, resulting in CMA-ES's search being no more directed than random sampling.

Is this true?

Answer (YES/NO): YES